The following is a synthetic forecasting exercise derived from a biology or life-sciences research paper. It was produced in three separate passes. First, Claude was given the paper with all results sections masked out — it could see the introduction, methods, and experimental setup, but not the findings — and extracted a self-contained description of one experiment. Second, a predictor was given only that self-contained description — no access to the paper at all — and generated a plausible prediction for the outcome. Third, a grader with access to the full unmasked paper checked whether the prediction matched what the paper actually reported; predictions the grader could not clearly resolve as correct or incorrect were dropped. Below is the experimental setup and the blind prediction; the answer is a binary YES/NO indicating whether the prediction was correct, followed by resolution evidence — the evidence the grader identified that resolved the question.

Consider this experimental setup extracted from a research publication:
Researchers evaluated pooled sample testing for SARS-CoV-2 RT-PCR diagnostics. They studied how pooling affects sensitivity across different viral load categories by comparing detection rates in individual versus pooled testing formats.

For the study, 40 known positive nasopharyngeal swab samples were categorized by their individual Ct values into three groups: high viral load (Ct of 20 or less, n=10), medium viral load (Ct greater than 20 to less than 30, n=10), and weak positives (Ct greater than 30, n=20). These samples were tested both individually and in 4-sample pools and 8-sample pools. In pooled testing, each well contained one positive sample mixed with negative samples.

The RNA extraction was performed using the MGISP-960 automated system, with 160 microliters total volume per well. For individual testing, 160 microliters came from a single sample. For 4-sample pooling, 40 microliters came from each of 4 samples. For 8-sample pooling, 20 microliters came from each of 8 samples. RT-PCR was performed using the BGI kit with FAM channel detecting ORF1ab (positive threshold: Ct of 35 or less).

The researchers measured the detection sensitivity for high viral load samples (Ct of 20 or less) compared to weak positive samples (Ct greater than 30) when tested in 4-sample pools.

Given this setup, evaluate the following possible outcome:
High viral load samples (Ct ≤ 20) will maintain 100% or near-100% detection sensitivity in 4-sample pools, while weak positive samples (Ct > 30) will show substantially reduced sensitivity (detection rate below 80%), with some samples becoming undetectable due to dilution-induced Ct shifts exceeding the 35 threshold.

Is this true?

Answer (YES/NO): YES